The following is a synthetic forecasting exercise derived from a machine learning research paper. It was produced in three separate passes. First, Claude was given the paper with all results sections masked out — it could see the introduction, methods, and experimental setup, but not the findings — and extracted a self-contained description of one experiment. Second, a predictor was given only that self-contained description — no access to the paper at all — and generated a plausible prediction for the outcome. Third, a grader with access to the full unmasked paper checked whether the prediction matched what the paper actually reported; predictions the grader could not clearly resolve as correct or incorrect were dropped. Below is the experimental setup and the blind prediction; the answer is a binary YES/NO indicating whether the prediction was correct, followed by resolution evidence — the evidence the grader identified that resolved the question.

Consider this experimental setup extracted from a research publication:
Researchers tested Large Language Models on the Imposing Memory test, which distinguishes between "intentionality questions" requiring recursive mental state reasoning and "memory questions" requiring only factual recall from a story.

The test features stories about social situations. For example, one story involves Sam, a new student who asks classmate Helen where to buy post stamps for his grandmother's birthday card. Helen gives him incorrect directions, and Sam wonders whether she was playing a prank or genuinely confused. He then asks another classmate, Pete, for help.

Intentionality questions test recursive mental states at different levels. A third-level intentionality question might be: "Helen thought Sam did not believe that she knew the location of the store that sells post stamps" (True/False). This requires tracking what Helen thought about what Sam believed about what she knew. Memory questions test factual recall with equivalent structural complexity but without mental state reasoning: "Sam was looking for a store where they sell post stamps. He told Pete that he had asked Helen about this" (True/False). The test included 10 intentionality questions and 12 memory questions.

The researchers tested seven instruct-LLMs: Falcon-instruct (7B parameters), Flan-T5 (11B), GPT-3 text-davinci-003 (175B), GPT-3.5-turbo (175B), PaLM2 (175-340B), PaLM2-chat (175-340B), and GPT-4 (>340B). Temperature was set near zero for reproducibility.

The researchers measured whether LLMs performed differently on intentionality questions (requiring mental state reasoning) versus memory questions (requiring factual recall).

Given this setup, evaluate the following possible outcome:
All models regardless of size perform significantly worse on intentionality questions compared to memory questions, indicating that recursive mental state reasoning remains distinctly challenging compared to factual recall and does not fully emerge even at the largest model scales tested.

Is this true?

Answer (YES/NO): NO